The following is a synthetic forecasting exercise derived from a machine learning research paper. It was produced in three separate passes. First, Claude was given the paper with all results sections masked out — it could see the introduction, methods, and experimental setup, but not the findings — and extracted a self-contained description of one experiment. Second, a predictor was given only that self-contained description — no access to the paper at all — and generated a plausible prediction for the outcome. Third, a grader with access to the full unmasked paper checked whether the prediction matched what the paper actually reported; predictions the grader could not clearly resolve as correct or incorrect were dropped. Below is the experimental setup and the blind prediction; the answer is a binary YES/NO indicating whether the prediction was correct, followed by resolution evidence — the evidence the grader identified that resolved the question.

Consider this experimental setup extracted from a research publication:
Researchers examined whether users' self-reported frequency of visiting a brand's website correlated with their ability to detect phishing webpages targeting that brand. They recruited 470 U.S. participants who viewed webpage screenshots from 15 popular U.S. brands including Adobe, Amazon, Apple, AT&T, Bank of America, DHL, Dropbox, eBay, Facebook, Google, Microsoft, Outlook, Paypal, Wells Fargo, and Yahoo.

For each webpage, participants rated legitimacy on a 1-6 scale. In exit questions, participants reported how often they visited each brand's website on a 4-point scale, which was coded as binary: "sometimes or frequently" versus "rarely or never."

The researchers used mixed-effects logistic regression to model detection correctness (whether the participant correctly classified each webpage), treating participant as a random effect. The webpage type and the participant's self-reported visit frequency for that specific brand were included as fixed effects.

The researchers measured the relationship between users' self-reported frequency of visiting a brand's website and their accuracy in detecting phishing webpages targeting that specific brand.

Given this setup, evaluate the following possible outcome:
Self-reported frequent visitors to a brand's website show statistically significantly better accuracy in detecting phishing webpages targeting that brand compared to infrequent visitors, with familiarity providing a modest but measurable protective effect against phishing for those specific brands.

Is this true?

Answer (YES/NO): NO